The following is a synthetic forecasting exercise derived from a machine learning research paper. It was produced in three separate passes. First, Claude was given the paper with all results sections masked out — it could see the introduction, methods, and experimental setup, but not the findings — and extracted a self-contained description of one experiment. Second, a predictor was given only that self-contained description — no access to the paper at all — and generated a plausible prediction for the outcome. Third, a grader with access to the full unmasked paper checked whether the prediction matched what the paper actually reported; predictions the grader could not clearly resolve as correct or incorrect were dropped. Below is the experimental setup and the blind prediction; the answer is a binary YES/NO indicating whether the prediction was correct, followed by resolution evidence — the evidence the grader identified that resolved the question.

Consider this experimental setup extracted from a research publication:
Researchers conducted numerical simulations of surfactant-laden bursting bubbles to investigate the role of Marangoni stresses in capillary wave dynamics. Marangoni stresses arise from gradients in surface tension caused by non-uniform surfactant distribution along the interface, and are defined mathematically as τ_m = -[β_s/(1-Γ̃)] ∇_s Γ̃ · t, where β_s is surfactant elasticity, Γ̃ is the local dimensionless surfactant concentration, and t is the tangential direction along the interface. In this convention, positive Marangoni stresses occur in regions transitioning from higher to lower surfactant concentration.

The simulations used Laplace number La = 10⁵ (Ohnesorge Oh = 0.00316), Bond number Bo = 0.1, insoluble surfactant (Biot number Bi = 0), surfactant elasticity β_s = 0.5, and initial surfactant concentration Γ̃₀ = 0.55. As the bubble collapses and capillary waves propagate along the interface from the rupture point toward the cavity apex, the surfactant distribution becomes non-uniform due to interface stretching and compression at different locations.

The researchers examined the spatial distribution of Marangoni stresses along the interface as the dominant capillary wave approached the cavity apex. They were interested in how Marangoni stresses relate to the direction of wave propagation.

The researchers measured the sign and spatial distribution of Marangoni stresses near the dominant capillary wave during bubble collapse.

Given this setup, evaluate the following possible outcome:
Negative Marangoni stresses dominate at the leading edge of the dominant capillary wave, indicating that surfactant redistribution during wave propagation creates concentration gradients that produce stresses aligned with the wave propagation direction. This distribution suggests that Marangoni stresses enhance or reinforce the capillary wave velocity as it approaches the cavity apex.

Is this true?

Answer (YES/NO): NO